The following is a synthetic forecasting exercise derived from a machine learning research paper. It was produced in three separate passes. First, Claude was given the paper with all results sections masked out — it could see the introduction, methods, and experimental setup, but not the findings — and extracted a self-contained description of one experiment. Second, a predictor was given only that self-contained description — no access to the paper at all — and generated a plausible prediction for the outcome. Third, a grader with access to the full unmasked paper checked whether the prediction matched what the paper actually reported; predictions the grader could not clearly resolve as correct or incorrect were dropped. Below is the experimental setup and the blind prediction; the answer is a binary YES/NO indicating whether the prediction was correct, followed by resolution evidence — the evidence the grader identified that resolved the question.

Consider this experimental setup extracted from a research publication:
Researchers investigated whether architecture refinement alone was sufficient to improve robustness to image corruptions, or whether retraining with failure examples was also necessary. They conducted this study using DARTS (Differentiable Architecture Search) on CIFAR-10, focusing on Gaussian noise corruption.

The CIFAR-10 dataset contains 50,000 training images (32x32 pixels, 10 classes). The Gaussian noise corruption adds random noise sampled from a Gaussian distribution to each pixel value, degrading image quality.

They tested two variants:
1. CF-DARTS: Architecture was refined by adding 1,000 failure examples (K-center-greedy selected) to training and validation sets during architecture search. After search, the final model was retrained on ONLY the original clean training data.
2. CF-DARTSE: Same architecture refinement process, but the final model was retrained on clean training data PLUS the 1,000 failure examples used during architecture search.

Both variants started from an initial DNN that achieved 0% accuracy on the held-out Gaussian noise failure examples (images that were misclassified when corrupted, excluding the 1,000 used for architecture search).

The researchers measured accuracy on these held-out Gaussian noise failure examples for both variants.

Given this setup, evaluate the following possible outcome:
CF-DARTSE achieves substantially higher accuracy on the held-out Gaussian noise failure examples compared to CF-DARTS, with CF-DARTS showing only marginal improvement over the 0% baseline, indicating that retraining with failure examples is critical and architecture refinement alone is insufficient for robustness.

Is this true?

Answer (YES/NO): NO